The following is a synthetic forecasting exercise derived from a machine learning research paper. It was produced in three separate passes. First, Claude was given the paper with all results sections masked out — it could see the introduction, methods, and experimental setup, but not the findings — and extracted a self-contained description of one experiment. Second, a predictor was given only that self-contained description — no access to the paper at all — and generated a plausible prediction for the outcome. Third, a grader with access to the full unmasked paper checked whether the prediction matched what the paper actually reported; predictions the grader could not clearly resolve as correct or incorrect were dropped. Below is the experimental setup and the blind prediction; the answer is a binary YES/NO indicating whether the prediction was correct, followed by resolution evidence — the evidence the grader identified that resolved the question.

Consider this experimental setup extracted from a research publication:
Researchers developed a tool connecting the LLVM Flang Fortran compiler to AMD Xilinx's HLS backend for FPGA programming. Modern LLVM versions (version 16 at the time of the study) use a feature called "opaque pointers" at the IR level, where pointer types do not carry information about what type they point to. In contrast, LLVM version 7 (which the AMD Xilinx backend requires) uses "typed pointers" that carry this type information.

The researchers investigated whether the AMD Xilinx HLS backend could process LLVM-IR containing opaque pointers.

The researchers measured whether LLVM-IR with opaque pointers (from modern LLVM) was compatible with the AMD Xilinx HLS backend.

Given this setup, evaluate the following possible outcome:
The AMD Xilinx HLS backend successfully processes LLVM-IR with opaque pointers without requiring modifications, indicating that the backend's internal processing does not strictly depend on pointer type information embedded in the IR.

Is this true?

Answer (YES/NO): NO